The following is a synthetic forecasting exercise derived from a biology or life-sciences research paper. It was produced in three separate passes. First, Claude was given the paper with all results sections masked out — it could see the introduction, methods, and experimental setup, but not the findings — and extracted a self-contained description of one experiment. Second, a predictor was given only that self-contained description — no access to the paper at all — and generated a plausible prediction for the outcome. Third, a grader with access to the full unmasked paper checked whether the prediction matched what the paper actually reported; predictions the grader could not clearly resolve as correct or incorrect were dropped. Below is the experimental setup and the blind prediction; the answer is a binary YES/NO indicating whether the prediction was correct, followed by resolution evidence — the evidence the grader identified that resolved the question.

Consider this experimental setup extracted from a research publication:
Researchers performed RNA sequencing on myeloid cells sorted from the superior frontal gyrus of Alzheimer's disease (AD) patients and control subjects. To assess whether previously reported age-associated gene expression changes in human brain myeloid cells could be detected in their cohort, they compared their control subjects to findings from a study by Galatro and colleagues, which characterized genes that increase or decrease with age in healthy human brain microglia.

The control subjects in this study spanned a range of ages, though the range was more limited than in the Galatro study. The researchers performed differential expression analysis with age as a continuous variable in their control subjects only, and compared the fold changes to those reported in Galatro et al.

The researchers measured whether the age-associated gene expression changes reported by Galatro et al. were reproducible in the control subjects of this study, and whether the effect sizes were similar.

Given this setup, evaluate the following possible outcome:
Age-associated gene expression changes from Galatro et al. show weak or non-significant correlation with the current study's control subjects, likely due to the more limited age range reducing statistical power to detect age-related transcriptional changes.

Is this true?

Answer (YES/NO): NO